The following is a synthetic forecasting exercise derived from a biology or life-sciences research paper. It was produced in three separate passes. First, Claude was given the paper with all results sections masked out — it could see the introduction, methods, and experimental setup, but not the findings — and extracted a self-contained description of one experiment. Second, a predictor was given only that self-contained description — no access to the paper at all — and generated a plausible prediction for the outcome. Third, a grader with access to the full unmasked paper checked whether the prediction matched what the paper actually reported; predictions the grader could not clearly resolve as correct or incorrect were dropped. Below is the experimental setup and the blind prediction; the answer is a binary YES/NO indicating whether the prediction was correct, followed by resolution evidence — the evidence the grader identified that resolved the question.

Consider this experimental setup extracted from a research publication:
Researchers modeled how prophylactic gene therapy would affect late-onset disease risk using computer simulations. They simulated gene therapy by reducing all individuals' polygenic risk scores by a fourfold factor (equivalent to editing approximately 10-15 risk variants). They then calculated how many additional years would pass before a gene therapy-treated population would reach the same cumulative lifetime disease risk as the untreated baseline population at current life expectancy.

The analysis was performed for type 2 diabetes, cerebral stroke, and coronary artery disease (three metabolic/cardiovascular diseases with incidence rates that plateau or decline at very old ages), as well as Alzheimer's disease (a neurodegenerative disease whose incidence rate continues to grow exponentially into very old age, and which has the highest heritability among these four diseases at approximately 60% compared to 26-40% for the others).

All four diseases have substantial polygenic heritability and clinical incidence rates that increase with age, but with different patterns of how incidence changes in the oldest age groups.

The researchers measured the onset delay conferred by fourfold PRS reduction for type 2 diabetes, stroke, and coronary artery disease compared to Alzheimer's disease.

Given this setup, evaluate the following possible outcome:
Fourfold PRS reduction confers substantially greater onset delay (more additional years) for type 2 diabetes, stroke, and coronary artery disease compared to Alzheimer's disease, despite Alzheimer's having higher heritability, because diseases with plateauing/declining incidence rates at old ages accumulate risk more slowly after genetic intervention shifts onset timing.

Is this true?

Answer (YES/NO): YES